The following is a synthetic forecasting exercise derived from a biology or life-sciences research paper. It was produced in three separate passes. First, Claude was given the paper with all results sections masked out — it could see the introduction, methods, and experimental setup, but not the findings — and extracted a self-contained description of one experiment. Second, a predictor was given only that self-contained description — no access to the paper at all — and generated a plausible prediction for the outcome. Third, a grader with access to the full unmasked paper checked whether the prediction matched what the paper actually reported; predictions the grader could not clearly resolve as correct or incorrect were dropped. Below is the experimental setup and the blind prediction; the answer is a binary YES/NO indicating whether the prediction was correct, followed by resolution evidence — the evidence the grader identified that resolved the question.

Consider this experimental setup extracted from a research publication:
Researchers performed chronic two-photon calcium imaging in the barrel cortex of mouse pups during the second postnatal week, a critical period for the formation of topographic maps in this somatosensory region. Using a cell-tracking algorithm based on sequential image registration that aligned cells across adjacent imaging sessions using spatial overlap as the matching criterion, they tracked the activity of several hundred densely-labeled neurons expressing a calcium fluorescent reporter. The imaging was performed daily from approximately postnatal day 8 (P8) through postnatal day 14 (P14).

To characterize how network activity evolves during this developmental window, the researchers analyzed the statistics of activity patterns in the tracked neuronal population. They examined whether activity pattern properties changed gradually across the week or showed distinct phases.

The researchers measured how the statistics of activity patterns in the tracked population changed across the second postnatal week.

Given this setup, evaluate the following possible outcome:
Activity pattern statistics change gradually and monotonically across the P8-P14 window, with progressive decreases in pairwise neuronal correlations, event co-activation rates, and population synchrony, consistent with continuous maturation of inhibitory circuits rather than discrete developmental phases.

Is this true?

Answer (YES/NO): NO